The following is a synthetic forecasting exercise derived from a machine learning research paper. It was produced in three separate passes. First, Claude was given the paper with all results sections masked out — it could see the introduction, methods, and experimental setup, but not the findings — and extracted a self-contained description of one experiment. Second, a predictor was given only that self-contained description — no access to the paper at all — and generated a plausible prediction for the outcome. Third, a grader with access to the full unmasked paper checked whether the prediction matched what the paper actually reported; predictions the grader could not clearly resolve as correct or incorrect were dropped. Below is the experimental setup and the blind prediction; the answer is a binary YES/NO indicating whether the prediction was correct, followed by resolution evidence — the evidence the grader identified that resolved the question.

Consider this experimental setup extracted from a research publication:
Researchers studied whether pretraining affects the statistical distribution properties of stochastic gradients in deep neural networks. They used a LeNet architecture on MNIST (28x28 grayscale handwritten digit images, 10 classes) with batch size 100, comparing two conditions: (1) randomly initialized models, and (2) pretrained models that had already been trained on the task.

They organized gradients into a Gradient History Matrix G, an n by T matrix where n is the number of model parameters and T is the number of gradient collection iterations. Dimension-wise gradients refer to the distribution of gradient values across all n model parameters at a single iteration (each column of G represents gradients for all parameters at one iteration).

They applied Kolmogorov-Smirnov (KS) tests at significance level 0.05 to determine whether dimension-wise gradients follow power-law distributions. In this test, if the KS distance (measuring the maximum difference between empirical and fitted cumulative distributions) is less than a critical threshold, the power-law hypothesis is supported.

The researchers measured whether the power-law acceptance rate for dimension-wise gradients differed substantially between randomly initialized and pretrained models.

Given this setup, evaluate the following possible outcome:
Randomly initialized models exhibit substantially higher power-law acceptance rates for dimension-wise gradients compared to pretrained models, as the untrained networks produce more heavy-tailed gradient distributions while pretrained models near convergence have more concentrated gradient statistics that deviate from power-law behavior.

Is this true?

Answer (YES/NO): NO